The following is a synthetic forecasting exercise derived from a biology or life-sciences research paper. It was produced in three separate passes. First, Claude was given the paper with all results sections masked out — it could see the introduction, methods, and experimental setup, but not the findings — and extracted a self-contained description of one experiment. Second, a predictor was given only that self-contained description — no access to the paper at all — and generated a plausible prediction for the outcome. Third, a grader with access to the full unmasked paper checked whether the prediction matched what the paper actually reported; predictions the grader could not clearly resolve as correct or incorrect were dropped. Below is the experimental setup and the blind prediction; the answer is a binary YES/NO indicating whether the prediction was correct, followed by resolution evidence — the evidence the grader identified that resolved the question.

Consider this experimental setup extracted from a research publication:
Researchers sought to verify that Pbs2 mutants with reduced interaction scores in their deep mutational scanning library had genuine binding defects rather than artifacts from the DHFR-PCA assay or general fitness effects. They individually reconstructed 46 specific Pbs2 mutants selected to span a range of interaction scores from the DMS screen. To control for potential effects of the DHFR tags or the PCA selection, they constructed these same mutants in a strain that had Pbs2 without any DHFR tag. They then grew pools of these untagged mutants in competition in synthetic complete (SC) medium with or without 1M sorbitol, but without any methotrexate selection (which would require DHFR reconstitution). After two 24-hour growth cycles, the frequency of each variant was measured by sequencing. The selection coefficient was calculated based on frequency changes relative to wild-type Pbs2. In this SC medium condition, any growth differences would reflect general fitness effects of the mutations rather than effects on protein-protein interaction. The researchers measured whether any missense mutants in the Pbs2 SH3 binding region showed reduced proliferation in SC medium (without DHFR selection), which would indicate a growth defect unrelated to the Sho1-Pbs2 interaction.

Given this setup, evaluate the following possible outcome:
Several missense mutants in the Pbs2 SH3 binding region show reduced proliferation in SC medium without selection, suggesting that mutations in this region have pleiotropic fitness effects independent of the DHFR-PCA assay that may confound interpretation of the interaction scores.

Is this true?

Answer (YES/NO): NO